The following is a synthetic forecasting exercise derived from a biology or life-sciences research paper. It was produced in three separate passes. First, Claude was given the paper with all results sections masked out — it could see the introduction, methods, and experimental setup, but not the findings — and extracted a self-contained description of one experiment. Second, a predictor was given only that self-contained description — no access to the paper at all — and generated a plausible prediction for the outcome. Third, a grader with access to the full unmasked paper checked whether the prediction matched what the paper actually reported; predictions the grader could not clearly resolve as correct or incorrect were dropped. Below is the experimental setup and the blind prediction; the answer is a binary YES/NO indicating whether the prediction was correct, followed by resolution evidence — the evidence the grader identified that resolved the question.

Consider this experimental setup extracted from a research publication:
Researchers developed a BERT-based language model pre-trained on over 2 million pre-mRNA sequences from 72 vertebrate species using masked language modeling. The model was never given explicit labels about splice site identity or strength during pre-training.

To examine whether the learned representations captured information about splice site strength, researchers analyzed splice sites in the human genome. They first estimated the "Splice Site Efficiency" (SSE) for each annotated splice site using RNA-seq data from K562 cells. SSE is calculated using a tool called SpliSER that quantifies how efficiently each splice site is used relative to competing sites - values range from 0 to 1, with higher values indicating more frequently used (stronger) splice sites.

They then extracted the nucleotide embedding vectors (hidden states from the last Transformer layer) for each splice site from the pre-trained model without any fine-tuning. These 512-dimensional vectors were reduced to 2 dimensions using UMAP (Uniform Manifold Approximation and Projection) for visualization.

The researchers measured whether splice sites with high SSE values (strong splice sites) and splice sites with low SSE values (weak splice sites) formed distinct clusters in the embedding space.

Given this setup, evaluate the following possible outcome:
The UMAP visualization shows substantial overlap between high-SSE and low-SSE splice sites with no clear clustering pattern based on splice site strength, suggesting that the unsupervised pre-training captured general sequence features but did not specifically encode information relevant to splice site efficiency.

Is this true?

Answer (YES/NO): NO